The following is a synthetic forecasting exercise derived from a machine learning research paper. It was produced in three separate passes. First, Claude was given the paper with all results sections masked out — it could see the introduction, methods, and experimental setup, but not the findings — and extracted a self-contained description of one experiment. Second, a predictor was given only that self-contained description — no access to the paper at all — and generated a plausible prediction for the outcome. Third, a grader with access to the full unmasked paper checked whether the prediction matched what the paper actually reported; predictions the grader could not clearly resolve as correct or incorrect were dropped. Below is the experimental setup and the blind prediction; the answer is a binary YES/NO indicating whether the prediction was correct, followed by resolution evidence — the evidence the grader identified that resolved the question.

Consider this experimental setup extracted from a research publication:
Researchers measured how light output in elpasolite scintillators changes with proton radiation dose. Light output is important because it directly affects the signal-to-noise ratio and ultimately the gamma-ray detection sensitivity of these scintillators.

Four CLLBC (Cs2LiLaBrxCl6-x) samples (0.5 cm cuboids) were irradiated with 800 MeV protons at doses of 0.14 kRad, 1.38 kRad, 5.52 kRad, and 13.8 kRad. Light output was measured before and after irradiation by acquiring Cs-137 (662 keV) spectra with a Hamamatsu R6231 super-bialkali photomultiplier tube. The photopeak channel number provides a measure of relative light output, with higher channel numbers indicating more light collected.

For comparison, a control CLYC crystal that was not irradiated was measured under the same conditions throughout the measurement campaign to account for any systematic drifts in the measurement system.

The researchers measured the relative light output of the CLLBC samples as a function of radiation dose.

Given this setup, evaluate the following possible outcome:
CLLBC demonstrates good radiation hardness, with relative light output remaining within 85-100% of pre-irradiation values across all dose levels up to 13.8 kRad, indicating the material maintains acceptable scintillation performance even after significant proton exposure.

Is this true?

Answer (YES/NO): NO